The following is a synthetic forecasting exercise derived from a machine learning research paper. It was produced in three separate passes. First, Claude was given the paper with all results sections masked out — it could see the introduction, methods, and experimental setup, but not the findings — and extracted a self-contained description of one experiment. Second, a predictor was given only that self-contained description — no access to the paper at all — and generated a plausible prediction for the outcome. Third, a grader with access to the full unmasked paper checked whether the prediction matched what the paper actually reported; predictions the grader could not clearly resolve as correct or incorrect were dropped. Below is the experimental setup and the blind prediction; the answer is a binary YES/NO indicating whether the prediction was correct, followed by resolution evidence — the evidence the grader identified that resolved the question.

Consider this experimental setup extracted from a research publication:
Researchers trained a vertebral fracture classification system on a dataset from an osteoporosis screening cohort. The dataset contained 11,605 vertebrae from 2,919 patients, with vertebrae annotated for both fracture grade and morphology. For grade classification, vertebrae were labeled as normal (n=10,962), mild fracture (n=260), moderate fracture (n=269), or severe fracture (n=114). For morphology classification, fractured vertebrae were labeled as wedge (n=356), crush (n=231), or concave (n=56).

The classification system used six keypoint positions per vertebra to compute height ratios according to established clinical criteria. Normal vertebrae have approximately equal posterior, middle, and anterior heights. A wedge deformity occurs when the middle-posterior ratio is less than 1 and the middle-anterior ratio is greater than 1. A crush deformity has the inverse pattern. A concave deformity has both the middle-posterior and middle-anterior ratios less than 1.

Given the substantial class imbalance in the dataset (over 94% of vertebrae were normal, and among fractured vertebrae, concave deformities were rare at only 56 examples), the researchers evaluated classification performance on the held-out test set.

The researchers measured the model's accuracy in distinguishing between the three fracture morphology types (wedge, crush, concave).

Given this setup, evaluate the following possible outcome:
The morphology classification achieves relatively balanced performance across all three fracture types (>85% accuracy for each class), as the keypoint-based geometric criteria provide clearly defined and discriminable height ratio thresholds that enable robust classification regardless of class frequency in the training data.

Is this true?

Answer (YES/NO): NO